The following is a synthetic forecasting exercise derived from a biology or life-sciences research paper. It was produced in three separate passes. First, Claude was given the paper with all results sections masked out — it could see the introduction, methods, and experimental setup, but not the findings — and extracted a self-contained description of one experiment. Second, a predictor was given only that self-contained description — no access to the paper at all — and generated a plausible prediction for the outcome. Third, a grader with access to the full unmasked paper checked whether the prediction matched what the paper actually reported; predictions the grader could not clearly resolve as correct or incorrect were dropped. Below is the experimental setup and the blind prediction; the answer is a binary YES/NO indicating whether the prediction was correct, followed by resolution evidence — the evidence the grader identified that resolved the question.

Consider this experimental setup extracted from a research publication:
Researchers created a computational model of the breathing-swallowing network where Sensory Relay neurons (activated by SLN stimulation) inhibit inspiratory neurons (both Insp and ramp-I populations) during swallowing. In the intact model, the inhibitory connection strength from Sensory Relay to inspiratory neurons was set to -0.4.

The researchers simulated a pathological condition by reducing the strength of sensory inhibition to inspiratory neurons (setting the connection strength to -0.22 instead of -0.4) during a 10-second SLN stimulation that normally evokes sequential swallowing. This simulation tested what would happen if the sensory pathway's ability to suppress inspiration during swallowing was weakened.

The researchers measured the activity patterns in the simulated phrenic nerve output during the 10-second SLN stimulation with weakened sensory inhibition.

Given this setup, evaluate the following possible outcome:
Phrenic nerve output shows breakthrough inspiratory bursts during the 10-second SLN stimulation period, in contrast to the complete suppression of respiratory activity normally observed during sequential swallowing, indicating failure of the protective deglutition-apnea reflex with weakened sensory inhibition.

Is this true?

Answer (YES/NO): YES